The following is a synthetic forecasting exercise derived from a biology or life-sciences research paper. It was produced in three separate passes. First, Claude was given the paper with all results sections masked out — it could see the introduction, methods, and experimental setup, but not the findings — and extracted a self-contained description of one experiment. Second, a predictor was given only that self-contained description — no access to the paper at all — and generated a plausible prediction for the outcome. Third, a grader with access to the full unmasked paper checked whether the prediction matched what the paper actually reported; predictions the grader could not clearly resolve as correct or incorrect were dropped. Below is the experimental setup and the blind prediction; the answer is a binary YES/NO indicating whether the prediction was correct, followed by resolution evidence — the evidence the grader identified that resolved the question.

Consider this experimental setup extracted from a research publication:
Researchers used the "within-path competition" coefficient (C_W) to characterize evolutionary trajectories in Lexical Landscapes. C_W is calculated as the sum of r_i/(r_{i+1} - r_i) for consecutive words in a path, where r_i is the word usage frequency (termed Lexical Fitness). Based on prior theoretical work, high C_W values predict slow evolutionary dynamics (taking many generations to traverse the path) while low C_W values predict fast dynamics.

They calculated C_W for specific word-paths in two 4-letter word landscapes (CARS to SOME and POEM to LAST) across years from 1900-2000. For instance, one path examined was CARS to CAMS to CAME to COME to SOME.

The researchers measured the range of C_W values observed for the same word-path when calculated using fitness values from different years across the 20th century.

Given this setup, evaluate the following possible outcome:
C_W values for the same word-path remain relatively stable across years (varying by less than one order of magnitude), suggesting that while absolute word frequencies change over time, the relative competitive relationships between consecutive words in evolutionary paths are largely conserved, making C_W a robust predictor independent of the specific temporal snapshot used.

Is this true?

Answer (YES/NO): NO